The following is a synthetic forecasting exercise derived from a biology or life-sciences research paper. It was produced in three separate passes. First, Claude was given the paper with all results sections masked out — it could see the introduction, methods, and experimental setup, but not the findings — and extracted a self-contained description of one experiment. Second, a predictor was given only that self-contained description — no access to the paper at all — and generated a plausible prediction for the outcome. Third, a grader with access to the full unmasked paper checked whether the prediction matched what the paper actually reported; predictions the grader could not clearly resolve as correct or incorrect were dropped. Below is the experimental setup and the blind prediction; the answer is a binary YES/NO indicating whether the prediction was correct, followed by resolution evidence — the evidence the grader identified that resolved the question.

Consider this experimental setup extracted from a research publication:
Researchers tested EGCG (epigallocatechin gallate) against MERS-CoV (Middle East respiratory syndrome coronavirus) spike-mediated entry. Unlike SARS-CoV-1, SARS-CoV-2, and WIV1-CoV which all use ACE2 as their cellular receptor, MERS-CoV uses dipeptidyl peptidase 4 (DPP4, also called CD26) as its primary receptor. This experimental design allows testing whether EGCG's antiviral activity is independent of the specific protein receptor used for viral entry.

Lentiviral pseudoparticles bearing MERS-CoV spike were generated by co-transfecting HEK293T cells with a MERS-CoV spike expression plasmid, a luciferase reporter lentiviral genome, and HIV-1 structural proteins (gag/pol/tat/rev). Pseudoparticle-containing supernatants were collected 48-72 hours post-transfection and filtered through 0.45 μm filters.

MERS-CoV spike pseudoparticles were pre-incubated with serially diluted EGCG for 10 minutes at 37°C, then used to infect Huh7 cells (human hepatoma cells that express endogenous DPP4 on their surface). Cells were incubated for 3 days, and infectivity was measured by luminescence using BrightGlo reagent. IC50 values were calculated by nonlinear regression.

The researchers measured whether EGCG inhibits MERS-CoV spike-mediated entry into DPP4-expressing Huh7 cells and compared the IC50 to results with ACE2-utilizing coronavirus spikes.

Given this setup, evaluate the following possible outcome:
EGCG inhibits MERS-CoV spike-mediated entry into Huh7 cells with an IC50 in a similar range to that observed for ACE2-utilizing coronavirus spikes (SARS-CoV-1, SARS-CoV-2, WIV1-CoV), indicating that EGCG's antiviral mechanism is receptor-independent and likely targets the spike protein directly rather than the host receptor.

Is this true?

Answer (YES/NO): YES